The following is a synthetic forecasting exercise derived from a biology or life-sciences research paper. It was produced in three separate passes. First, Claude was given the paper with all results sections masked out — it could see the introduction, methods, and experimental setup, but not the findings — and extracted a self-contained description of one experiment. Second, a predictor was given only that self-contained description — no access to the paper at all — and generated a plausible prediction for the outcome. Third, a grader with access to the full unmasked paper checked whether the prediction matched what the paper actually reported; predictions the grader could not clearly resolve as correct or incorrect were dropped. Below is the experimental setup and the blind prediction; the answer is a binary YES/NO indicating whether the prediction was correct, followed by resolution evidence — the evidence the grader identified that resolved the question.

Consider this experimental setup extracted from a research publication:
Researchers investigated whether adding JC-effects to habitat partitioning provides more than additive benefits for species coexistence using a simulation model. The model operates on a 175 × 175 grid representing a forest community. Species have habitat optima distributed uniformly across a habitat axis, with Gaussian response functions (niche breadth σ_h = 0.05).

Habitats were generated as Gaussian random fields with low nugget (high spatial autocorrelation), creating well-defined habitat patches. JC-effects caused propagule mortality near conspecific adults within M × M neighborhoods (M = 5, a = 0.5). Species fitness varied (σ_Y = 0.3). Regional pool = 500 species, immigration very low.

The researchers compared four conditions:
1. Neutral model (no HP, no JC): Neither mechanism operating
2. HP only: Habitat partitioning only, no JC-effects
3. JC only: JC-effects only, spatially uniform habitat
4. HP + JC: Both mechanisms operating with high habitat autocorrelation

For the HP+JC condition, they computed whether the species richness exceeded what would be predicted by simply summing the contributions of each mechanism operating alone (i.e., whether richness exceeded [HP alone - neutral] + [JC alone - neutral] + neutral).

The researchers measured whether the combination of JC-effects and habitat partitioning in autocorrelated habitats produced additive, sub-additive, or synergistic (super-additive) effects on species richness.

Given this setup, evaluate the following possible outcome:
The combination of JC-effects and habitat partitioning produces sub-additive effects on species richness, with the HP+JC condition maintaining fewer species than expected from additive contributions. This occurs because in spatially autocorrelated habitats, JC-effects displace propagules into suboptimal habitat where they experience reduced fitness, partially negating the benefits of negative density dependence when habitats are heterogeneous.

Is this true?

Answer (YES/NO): NO